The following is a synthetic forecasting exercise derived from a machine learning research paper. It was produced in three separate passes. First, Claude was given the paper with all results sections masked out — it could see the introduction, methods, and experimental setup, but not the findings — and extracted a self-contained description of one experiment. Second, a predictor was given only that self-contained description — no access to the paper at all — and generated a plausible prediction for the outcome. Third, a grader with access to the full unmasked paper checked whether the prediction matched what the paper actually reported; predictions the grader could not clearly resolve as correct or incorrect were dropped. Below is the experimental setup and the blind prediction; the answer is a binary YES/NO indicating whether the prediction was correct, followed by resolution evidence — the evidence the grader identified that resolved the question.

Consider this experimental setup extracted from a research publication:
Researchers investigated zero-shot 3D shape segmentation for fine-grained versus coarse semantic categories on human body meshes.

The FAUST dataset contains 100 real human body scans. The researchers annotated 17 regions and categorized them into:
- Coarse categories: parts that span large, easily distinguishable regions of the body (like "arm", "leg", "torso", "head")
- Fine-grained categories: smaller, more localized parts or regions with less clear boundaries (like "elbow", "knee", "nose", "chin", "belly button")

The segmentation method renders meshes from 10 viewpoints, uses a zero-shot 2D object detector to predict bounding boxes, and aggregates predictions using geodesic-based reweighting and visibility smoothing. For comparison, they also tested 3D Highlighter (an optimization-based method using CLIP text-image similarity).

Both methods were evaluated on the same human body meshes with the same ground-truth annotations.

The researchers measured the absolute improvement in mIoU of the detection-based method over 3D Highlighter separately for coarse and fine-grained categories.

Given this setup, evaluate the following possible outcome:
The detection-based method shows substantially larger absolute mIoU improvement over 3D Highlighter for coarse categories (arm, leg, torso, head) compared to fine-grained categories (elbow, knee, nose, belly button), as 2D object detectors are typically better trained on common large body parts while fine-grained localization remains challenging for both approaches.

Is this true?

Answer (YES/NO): YES